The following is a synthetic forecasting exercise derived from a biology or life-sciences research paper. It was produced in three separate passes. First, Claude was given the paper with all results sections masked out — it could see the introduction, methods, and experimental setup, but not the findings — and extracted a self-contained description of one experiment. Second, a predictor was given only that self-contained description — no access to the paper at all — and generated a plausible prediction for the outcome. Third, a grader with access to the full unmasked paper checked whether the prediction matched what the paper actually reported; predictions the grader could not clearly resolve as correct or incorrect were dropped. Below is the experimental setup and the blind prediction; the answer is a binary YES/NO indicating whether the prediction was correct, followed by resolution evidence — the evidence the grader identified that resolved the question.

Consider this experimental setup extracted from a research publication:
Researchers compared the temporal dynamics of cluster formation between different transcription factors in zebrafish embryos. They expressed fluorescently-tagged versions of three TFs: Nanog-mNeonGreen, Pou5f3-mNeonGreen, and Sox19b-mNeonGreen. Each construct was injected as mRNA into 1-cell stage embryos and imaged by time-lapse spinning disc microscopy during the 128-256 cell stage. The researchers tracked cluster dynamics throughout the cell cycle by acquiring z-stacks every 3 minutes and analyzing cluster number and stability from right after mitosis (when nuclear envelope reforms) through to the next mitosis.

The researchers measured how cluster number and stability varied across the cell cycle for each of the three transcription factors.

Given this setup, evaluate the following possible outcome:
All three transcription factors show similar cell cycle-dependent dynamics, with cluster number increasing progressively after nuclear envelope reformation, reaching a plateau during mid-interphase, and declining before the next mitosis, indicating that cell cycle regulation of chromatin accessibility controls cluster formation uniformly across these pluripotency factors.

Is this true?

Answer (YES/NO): NO